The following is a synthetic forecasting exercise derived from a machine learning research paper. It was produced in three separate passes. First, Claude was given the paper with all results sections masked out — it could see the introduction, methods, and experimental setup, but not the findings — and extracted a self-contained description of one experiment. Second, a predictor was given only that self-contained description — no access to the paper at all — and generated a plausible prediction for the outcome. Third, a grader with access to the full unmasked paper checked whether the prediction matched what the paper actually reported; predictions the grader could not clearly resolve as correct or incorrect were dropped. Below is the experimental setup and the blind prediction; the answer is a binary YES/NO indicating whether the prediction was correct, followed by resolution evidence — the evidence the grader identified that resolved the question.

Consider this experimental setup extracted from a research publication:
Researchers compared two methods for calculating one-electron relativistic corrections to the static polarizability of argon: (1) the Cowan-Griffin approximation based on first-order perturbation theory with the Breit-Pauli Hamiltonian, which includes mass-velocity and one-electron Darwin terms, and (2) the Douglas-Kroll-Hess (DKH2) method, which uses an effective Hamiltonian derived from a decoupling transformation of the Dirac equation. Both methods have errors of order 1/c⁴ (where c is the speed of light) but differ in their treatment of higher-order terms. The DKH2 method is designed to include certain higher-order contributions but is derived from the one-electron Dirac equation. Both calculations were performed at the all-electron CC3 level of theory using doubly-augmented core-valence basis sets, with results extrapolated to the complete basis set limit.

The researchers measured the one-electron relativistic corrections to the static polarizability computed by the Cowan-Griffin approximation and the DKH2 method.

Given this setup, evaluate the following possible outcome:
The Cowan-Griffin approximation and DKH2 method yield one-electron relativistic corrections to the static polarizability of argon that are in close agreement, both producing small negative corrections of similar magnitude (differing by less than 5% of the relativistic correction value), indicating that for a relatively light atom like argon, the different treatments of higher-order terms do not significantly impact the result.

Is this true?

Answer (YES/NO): NO